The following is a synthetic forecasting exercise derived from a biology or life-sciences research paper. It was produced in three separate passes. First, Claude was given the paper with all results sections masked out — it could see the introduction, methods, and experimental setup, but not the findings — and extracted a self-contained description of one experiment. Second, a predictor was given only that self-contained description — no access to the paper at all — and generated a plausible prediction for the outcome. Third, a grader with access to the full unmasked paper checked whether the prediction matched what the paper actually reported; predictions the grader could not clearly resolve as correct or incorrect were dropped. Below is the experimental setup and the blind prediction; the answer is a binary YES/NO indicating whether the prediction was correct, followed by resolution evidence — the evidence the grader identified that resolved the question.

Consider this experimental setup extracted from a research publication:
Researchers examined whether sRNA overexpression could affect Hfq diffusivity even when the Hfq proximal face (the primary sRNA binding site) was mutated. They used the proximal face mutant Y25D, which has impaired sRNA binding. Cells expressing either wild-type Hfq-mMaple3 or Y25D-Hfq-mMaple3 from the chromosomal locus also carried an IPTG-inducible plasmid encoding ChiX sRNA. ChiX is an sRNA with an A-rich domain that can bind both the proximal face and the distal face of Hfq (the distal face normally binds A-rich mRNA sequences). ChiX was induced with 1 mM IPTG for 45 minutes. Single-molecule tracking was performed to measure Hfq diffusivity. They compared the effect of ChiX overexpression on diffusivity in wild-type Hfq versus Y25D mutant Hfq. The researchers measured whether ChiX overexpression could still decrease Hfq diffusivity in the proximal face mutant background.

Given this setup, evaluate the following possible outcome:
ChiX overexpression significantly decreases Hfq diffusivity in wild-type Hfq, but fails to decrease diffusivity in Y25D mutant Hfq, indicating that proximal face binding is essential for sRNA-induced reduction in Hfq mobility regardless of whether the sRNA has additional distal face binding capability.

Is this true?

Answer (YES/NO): NO